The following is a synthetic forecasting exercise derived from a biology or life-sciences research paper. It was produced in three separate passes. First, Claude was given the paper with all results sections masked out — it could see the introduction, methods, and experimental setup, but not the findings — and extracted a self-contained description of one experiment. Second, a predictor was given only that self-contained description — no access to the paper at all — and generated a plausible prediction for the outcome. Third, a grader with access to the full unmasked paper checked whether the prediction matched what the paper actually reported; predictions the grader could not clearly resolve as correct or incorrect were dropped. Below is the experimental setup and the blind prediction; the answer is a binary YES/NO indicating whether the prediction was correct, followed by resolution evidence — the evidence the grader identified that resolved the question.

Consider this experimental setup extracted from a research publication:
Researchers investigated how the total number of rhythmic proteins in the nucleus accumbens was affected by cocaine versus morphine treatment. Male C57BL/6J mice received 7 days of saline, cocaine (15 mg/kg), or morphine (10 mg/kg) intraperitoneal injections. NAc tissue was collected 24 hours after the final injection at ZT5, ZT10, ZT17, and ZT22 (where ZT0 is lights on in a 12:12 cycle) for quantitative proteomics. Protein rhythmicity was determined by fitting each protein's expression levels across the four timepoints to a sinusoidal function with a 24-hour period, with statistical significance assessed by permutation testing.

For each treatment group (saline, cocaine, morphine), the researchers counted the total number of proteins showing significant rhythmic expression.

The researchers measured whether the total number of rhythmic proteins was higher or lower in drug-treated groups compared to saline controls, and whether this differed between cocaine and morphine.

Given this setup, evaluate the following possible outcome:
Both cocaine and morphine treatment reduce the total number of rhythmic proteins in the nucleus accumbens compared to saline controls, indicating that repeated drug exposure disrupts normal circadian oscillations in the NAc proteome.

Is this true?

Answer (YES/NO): NO